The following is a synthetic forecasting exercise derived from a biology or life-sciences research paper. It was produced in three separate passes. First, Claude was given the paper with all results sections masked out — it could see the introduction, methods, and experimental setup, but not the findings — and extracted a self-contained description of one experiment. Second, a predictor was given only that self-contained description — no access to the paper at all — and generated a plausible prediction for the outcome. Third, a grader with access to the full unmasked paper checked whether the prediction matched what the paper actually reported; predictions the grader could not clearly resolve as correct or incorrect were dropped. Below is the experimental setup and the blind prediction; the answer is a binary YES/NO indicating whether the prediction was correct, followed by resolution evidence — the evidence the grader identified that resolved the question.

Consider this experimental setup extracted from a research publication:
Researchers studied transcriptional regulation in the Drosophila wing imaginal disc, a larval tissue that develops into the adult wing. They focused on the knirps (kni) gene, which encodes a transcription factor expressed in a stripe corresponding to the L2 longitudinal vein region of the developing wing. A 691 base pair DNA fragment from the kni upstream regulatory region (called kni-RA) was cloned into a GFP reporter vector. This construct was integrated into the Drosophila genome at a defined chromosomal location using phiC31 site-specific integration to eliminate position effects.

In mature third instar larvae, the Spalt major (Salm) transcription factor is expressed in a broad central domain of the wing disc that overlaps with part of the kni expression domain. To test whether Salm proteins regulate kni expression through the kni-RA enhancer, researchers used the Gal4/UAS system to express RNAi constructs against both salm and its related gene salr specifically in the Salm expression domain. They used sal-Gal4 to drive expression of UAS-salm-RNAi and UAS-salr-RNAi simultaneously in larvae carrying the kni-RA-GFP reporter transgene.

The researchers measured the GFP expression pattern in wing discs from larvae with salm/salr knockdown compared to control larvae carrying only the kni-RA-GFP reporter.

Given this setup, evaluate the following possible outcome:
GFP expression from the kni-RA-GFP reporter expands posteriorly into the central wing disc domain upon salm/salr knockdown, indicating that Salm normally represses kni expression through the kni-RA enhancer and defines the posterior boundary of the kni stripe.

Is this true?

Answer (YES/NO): YES